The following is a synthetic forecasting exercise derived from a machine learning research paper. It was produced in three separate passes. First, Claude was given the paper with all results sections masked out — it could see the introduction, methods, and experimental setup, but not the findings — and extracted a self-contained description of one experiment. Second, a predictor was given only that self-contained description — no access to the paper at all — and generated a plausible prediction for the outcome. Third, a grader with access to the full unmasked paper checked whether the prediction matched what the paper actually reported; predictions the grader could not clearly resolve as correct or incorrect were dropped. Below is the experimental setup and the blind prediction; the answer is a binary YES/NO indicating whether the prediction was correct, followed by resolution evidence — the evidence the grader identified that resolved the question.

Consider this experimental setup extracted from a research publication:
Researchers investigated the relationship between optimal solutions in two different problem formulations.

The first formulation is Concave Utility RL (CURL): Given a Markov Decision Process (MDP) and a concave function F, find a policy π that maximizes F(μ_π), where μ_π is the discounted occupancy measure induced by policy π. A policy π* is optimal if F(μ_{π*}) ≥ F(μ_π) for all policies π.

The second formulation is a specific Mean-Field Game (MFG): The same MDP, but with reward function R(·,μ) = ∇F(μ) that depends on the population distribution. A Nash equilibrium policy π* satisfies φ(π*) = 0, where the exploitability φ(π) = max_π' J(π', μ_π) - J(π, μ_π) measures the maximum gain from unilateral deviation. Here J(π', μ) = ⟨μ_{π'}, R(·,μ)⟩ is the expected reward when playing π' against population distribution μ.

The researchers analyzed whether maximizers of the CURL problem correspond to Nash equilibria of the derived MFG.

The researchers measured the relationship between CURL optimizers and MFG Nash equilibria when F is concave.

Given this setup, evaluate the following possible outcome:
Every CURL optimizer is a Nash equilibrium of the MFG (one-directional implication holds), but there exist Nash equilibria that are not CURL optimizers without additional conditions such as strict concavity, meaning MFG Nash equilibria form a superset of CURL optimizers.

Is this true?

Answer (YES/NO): NO